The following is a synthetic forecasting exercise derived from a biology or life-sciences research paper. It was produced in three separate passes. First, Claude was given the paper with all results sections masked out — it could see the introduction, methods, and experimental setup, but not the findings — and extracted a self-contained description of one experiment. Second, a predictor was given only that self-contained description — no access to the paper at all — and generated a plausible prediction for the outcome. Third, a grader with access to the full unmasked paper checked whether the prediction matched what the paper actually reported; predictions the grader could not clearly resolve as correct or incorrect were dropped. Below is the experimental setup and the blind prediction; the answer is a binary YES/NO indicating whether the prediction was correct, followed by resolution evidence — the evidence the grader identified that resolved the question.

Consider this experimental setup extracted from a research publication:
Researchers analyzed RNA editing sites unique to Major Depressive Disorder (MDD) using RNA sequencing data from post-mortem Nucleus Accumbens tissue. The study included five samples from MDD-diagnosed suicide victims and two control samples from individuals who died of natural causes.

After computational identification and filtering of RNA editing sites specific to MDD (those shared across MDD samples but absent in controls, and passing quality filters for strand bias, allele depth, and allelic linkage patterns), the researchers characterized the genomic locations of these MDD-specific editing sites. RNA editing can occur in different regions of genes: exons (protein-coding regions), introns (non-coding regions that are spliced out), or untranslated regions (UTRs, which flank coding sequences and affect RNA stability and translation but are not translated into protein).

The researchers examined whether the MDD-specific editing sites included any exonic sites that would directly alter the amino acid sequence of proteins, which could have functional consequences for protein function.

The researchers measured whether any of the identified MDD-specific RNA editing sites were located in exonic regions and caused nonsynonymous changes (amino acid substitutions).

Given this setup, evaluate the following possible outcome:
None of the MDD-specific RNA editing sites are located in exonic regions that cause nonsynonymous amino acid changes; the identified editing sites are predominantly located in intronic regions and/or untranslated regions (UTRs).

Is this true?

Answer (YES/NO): NO